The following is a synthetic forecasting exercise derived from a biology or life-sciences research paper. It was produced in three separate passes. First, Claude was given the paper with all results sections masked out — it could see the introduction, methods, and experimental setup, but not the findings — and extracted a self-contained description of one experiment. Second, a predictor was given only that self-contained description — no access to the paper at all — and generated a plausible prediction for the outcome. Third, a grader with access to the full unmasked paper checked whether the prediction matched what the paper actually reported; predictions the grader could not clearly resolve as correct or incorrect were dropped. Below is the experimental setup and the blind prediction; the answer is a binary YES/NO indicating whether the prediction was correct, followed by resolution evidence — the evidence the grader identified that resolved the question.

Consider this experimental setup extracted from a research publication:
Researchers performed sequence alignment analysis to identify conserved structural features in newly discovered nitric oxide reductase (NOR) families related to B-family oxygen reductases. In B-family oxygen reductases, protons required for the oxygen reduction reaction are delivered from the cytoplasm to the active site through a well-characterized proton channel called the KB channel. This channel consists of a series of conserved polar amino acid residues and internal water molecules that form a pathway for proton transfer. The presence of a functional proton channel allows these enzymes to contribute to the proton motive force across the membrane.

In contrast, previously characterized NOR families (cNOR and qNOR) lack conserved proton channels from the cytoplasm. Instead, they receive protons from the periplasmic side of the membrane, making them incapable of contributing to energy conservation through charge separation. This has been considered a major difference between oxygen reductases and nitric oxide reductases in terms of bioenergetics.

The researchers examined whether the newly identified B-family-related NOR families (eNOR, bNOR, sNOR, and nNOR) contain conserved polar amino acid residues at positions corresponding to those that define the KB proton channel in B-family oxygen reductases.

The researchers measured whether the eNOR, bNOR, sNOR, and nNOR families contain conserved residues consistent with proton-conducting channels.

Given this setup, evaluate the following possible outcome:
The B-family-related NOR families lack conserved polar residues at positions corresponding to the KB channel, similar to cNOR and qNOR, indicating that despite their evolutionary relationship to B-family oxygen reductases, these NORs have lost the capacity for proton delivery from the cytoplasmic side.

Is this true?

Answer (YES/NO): NO